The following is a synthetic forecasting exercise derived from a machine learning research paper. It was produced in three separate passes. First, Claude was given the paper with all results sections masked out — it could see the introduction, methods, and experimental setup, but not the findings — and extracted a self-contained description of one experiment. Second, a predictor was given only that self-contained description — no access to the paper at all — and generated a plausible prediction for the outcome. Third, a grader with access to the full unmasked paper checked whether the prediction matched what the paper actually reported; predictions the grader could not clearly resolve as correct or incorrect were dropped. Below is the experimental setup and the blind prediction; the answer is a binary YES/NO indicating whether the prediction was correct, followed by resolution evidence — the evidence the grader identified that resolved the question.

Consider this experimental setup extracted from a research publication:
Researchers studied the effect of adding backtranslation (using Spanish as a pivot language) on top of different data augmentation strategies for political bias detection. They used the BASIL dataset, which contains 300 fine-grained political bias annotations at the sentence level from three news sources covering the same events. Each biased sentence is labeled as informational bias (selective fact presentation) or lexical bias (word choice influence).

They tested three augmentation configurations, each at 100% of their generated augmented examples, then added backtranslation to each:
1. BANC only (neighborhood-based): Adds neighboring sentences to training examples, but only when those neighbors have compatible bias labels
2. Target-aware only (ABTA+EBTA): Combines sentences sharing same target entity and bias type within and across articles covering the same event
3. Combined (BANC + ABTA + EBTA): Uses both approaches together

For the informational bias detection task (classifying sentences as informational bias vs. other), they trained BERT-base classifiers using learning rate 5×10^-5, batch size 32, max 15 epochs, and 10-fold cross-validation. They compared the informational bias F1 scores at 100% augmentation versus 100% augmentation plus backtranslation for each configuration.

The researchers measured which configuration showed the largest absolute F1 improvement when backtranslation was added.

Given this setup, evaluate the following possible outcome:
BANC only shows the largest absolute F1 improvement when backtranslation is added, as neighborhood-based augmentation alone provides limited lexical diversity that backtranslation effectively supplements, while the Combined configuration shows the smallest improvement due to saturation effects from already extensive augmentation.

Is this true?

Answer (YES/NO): YES